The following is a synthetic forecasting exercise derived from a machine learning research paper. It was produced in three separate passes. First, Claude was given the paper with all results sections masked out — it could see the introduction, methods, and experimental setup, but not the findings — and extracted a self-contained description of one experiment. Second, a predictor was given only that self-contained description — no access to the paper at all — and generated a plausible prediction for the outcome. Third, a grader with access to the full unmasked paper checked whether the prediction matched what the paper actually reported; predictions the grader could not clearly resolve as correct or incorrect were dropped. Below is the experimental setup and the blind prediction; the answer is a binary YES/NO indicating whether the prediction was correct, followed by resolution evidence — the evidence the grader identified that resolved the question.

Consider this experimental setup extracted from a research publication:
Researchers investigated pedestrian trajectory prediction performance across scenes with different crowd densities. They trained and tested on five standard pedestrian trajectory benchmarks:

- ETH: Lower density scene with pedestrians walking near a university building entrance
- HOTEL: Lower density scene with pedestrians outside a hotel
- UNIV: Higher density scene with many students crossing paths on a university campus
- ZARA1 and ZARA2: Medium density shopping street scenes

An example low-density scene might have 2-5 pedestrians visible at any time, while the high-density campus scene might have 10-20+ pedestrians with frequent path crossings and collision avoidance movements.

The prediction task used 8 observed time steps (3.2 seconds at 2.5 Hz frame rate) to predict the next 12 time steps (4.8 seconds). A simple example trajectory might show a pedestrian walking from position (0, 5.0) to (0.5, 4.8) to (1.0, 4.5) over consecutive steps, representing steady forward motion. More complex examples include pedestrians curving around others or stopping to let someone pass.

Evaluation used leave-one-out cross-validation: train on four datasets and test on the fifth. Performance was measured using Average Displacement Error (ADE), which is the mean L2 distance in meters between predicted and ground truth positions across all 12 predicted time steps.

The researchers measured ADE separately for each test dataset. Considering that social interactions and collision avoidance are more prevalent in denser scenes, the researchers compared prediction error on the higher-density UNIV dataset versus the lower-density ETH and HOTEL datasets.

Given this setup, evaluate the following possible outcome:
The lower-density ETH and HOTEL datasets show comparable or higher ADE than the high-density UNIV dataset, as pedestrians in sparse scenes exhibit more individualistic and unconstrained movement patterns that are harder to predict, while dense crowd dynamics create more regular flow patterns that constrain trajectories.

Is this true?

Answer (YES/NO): NO